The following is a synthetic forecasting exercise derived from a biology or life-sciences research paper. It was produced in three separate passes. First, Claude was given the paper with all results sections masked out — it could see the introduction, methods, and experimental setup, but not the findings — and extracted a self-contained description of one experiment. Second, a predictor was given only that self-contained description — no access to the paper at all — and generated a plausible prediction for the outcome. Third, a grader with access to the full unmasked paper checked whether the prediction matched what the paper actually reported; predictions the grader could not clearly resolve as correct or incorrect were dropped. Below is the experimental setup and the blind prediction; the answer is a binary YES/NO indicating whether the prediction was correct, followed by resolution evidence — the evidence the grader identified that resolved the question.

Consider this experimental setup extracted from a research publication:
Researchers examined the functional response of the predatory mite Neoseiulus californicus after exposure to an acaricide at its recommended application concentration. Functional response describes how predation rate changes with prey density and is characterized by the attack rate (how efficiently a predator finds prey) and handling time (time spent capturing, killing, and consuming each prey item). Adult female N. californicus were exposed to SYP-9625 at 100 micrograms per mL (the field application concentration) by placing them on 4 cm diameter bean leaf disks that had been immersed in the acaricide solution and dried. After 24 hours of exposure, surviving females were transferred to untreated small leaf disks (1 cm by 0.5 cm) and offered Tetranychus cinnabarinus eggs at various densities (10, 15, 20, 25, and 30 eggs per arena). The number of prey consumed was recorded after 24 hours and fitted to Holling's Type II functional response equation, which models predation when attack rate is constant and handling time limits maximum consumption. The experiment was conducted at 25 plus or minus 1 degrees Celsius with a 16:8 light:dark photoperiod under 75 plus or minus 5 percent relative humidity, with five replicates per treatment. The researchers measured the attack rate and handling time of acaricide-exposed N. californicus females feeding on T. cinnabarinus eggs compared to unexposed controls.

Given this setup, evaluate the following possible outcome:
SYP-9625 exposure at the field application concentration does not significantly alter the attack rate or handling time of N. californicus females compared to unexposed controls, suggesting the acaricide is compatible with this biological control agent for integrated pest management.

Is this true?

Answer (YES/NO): NO